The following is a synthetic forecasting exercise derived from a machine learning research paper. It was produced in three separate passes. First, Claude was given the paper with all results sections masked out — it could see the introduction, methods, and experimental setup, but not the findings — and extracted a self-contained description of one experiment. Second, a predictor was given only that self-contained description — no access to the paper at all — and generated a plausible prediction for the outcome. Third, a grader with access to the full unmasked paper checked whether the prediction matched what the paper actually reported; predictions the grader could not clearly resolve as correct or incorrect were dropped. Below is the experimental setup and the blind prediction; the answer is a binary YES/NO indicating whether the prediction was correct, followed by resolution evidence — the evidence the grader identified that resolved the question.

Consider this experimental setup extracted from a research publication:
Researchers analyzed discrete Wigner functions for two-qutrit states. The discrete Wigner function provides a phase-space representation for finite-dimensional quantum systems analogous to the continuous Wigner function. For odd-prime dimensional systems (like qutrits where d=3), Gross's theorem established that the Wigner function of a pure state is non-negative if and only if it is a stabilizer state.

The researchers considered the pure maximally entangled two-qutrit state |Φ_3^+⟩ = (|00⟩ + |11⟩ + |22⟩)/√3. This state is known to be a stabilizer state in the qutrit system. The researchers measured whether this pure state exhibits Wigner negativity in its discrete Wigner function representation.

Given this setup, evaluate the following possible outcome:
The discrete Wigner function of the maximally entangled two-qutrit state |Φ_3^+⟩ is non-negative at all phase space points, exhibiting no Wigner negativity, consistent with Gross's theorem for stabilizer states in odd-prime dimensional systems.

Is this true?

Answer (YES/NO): NO